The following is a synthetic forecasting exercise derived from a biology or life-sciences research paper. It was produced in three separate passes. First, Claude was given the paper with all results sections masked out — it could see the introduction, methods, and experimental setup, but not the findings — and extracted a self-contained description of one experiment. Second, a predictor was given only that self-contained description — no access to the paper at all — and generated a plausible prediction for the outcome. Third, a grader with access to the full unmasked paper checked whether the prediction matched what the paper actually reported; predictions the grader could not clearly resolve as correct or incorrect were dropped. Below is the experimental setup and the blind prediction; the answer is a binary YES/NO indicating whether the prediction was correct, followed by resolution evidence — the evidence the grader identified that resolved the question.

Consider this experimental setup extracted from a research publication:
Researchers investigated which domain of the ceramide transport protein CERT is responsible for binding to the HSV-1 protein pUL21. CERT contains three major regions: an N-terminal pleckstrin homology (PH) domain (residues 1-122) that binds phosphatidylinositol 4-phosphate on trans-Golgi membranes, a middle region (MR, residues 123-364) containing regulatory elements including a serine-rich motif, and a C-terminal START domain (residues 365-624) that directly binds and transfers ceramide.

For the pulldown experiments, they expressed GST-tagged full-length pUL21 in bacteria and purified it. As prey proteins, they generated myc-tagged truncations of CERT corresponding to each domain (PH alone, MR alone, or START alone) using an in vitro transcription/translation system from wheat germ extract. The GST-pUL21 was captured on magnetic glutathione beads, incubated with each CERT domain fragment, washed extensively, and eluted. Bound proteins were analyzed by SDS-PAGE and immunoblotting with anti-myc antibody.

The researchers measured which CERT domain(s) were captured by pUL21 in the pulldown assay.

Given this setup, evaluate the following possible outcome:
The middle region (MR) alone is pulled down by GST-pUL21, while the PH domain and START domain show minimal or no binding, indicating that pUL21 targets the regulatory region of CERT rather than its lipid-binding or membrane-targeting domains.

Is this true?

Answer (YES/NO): NO